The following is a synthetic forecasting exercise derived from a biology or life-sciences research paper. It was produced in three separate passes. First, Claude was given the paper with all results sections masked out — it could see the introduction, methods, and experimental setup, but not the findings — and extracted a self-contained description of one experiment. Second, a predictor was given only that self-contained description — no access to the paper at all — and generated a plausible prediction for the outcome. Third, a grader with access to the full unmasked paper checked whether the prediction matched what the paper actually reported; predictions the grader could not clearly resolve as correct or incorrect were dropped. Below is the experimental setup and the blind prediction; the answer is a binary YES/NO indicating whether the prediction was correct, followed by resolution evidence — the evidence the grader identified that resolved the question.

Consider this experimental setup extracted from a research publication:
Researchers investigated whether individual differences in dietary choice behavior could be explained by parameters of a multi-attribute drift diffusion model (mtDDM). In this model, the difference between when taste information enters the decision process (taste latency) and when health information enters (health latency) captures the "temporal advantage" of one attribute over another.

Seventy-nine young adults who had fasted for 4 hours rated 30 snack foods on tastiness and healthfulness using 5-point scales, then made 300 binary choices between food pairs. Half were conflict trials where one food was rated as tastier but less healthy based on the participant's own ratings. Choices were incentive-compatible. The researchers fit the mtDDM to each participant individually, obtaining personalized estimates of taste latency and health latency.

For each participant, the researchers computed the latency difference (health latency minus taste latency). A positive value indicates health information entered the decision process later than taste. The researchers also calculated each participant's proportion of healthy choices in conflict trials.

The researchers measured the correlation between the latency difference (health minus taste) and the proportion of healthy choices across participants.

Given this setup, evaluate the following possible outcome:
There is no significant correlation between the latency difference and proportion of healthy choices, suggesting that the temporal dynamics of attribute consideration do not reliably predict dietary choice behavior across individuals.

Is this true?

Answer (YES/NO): NO